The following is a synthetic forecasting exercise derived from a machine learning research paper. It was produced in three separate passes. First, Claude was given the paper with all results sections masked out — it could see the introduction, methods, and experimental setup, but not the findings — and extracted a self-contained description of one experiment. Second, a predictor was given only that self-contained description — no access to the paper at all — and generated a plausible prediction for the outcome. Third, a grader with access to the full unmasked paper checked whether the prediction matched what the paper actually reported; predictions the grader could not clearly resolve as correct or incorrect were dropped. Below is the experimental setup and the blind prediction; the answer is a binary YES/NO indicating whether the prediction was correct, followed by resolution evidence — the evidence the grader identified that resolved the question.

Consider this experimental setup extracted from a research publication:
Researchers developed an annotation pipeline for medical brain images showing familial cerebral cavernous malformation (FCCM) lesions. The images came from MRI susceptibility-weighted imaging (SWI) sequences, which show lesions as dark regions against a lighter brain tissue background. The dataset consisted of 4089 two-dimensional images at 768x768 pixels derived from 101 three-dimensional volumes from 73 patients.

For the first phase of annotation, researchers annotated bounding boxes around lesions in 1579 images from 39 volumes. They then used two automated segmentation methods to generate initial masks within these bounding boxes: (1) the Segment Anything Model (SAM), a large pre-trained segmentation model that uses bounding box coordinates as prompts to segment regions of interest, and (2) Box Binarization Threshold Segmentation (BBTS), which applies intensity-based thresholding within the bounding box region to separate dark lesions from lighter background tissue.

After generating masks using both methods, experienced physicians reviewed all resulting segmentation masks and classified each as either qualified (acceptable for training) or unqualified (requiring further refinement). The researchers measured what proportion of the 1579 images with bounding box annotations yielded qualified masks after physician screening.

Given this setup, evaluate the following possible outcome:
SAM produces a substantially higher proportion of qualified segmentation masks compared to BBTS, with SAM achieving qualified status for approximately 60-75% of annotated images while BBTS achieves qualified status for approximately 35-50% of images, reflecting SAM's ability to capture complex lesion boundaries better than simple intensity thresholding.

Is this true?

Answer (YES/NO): NO